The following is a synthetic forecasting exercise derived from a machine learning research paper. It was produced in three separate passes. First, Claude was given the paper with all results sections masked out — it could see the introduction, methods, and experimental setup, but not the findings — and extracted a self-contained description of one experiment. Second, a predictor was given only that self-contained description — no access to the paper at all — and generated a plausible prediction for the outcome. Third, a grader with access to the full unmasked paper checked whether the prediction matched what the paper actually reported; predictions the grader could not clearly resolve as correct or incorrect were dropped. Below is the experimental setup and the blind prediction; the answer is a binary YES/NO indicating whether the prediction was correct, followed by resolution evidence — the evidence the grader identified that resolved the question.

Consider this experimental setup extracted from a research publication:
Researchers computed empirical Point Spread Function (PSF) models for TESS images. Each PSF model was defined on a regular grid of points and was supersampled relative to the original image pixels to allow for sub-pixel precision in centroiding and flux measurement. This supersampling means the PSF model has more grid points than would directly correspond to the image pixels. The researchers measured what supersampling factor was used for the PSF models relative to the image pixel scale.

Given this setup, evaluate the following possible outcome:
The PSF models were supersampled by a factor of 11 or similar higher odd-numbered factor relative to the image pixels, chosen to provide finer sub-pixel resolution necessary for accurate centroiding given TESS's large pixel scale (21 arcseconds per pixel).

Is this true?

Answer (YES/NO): NO